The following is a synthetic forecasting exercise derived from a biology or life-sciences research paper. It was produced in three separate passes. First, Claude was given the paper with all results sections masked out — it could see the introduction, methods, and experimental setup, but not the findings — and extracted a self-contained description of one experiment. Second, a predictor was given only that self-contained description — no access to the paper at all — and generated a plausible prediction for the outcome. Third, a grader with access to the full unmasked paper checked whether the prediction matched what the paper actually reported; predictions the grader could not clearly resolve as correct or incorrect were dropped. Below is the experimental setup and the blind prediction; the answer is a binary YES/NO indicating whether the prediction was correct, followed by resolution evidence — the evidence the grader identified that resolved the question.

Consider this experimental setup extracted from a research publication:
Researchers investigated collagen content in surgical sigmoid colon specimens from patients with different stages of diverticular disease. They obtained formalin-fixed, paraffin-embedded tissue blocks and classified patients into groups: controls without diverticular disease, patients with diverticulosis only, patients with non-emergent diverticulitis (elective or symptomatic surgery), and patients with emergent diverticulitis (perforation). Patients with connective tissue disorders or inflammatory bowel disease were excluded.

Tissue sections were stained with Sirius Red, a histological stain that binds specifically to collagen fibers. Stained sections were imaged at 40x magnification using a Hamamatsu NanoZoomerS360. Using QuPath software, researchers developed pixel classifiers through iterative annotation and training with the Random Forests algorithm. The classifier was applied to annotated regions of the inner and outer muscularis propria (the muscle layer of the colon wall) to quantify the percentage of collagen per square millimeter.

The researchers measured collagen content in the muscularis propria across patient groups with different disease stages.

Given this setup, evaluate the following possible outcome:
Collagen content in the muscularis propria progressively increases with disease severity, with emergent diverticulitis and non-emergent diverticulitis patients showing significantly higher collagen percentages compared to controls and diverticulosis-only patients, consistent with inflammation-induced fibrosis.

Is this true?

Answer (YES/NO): NO